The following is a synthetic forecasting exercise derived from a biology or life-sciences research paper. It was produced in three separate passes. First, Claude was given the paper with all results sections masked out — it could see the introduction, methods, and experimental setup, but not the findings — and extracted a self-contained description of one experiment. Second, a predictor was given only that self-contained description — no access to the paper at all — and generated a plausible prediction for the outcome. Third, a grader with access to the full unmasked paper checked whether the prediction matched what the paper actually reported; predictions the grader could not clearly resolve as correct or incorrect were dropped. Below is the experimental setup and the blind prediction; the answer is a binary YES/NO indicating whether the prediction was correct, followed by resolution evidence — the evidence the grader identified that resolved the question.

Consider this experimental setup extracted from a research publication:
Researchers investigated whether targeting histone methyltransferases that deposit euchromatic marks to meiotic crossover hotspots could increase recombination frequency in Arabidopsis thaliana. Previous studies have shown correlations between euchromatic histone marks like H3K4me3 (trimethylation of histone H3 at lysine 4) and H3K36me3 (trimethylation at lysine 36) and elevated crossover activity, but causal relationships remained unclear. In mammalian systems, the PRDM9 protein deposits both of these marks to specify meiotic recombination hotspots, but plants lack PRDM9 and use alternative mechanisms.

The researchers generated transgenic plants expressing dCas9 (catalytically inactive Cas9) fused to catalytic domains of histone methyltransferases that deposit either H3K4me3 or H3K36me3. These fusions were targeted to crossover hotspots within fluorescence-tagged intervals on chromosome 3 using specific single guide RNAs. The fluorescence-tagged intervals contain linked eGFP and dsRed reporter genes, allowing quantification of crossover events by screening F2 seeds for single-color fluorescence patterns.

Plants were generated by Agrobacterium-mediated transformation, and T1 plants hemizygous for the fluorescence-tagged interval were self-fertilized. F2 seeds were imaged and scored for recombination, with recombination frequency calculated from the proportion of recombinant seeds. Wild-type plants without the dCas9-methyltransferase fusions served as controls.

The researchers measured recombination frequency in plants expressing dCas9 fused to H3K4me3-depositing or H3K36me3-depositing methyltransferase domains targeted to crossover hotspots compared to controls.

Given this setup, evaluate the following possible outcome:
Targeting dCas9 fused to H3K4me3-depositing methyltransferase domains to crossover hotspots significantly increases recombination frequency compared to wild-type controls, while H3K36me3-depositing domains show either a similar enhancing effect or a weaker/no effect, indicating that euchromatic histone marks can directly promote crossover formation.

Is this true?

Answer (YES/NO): NO